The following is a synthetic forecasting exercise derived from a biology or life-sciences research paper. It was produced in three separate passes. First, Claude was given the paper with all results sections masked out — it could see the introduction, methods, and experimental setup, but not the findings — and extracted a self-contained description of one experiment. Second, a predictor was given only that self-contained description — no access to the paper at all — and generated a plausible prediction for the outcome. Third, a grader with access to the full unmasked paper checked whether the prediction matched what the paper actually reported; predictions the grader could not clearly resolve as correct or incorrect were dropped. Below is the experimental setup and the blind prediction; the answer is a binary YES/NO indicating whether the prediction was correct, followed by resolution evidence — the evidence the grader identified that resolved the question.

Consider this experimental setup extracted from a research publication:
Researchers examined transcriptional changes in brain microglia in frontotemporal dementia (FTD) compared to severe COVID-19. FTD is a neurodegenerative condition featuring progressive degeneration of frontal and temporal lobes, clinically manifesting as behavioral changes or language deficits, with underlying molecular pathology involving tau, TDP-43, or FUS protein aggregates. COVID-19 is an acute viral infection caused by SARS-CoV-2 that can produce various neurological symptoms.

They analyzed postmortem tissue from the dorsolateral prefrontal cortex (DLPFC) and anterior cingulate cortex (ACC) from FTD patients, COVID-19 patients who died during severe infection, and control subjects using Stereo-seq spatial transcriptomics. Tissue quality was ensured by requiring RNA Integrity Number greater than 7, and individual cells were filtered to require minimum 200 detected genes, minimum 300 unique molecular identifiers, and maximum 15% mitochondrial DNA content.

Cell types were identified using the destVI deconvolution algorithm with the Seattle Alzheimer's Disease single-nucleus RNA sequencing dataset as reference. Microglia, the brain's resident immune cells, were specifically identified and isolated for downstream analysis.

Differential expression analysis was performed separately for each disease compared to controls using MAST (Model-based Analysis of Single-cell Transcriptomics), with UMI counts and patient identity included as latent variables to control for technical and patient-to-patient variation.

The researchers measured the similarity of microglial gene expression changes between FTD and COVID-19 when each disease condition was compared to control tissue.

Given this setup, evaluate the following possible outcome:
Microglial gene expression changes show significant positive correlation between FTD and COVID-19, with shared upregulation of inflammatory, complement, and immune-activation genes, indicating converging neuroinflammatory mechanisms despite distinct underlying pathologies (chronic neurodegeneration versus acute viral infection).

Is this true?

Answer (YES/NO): NO